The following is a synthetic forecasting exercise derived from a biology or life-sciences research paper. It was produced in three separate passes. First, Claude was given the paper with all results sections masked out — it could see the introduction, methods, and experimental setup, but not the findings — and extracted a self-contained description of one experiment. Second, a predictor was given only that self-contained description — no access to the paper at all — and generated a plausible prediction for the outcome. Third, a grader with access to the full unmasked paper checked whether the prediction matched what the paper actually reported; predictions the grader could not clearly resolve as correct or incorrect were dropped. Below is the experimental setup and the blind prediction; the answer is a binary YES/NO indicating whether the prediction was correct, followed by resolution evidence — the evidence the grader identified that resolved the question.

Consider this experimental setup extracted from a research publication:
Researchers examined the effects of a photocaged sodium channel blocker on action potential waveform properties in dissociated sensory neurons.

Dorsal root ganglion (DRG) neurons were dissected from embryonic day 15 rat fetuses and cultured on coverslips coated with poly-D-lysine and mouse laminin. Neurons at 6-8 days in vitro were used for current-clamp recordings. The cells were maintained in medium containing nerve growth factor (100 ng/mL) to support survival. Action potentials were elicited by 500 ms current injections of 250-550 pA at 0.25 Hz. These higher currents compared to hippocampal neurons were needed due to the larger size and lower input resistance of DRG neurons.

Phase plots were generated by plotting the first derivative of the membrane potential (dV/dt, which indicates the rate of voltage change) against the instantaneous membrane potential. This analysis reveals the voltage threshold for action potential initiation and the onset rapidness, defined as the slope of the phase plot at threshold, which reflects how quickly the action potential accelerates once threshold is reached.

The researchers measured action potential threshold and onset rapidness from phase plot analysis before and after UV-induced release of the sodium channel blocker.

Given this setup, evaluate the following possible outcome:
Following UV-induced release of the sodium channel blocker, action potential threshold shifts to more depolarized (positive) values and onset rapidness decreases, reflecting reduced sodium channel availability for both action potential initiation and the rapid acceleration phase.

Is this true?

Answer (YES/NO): YES